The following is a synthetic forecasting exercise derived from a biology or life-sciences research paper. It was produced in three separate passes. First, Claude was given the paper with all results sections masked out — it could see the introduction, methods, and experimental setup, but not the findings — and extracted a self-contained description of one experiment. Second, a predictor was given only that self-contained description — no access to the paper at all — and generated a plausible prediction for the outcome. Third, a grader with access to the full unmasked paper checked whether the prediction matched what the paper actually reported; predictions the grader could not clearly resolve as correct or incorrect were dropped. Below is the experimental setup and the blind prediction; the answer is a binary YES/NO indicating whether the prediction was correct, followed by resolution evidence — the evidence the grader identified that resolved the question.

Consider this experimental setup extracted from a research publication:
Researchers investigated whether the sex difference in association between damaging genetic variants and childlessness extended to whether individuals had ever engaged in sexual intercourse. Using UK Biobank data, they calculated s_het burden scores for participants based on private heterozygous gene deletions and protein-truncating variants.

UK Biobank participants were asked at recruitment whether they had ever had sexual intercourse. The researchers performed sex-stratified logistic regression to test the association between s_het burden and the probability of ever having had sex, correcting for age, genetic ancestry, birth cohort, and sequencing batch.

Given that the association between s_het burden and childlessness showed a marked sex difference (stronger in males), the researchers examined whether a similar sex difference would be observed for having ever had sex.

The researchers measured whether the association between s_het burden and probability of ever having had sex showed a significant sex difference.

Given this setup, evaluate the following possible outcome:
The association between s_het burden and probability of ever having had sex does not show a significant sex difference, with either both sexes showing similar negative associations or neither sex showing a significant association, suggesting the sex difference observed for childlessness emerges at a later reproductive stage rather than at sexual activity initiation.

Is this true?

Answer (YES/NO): YES